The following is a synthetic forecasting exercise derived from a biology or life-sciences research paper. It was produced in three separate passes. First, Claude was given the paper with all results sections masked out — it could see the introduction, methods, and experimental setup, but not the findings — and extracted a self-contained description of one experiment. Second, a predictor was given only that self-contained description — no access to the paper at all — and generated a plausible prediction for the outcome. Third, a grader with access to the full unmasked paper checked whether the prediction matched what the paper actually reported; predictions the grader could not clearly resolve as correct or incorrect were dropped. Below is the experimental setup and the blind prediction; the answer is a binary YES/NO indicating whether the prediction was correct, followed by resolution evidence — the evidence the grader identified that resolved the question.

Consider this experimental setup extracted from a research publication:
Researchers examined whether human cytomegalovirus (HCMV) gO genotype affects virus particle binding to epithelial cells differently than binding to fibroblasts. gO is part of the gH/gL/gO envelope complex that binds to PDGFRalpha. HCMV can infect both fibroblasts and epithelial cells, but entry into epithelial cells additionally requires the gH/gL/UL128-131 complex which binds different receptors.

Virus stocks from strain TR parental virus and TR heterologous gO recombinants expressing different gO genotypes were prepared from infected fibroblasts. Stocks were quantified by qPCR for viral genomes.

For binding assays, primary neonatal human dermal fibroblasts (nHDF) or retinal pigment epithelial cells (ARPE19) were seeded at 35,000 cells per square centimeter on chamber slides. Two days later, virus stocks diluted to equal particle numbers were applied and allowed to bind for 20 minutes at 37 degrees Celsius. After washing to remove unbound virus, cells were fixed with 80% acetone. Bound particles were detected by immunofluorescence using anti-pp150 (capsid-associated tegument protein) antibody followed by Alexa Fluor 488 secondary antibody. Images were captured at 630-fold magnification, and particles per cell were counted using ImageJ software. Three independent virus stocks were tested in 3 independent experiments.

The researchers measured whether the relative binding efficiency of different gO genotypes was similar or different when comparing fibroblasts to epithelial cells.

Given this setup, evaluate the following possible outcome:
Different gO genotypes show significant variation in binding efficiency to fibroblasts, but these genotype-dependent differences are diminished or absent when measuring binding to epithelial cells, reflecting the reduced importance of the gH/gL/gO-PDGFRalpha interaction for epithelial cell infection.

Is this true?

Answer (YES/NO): NO